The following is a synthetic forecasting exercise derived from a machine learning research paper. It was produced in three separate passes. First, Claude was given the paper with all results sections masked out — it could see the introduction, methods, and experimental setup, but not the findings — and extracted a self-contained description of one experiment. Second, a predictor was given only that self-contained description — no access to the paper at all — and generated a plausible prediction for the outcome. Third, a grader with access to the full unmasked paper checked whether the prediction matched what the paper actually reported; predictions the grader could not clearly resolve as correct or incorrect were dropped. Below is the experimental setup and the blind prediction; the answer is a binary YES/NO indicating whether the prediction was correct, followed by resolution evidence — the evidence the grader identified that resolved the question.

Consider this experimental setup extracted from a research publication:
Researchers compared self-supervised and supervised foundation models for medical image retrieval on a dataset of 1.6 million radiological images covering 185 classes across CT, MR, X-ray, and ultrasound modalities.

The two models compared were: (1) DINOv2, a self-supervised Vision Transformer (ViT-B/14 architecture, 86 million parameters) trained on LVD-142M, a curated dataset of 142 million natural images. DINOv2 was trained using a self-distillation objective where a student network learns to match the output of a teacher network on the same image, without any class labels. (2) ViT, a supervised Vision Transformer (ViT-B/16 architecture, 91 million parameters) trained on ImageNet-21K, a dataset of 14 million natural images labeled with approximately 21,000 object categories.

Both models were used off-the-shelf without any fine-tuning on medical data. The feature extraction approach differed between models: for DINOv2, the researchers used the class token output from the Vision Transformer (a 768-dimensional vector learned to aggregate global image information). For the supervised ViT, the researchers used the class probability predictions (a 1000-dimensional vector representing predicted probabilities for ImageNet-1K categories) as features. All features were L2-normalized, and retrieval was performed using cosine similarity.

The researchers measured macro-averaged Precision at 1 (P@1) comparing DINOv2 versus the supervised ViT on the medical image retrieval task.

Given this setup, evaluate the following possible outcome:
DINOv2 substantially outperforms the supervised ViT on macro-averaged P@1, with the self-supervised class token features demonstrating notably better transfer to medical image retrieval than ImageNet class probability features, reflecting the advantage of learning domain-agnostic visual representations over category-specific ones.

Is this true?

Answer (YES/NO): NO